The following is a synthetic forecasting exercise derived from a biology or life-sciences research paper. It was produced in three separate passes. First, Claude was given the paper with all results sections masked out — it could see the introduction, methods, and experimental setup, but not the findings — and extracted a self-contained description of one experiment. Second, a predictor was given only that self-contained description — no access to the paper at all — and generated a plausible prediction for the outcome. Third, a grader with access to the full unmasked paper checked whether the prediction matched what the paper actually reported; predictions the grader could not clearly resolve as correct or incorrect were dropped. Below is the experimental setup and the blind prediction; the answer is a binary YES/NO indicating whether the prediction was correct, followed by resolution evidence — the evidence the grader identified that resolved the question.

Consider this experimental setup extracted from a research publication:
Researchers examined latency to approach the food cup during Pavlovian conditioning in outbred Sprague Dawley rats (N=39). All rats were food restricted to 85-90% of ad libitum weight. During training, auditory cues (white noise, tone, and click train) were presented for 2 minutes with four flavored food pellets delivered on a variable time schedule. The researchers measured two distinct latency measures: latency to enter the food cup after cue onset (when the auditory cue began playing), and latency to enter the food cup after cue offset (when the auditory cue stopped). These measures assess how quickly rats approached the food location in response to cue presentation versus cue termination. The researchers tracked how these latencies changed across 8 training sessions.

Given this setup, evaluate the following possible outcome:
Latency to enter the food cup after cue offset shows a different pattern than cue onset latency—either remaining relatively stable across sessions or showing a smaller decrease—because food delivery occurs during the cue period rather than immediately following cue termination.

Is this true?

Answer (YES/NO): NO